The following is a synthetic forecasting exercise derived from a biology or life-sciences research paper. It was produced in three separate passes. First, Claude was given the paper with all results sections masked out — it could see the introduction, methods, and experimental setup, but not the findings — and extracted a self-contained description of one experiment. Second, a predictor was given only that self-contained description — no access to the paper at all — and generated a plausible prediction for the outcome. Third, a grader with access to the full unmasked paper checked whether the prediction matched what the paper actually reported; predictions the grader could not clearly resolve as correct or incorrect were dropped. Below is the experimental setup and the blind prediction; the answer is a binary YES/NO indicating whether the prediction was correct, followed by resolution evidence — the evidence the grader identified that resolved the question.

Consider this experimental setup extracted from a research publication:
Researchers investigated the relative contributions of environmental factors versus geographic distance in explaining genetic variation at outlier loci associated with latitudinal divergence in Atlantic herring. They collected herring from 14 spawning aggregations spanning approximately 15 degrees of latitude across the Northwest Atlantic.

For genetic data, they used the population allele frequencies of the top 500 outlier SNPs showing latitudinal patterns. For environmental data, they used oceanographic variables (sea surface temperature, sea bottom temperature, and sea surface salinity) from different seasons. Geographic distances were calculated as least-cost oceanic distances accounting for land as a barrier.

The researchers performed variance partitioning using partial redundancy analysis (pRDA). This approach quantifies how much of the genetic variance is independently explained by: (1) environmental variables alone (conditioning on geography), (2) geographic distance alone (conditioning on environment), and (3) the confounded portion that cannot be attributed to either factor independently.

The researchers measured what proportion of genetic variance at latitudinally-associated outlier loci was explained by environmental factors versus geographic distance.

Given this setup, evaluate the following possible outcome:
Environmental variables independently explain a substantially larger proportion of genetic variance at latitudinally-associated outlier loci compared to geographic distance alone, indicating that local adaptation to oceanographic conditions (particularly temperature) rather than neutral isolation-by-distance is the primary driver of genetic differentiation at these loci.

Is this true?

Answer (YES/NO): NO